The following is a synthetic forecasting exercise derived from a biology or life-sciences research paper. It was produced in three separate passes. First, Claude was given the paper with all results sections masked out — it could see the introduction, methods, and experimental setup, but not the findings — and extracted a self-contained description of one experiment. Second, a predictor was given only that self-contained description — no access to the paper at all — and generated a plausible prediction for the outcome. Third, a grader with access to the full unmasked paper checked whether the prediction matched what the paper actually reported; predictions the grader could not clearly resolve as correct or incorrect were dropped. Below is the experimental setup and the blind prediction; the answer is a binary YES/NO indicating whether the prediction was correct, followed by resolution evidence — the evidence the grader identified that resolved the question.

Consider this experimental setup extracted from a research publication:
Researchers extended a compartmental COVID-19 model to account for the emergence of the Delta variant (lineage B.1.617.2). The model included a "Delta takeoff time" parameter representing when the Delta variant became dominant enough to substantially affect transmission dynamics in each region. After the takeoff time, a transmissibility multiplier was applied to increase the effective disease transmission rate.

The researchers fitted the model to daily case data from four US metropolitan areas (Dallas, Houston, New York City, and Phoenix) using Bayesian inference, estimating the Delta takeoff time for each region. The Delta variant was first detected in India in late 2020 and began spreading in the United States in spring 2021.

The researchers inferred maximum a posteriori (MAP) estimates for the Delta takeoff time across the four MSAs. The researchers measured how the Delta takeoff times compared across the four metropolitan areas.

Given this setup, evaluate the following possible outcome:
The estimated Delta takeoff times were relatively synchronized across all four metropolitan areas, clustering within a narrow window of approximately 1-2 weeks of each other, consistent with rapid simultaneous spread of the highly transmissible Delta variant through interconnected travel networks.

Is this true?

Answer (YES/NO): NO